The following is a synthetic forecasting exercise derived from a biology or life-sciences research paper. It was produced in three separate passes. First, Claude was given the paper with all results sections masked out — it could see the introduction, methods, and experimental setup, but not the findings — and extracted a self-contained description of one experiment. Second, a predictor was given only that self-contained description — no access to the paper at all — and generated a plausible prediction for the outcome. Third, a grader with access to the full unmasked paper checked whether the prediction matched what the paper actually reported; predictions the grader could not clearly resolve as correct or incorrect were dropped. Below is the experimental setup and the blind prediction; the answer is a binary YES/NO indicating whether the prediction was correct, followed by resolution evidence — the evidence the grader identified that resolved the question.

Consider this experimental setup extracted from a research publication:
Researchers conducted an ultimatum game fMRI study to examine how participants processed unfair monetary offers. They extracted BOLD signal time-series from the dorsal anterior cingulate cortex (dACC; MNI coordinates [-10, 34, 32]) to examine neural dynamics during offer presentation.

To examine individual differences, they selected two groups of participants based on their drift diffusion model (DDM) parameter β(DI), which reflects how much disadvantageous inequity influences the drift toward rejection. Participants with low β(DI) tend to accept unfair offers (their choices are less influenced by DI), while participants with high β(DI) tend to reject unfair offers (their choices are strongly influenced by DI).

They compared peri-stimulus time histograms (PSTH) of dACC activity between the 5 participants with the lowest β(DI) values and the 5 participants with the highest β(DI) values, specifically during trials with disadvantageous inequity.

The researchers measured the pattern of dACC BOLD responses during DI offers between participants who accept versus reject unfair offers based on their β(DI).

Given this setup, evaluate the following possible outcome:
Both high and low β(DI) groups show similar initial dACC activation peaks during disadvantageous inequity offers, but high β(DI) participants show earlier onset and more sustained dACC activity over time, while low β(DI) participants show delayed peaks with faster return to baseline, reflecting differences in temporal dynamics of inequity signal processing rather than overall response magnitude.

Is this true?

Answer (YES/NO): NO